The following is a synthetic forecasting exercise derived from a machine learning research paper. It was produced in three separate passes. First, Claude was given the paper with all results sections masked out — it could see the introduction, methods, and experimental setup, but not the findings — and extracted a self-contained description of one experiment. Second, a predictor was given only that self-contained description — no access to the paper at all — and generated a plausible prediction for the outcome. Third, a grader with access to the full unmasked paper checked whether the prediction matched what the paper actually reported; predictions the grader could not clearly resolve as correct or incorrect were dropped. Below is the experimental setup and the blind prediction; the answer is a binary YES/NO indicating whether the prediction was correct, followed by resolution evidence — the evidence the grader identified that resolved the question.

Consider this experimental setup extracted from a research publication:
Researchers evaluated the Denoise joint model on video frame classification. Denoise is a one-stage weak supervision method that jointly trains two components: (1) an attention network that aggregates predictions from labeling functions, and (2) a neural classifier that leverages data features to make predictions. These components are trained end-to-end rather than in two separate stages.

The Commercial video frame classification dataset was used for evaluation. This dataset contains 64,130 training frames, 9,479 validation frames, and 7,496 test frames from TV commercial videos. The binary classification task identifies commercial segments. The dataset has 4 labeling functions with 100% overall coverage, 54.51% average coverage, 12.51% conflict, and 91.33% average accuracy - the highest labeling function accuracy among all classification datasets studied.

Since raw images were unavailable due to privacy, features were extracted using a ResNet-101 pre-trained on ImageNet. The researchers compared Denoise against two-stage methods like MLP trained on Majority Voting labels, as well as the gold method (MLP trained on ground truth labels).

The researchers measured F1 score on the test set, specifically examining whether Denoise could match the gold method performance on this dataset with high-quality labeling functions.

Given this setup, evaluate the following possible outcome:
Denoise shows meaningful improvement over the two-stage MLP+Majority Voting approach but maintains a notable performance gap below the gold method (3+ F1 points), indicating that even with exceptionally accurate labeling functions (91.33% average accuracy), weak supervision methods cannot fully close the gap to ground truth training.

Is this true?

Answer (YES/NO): NO